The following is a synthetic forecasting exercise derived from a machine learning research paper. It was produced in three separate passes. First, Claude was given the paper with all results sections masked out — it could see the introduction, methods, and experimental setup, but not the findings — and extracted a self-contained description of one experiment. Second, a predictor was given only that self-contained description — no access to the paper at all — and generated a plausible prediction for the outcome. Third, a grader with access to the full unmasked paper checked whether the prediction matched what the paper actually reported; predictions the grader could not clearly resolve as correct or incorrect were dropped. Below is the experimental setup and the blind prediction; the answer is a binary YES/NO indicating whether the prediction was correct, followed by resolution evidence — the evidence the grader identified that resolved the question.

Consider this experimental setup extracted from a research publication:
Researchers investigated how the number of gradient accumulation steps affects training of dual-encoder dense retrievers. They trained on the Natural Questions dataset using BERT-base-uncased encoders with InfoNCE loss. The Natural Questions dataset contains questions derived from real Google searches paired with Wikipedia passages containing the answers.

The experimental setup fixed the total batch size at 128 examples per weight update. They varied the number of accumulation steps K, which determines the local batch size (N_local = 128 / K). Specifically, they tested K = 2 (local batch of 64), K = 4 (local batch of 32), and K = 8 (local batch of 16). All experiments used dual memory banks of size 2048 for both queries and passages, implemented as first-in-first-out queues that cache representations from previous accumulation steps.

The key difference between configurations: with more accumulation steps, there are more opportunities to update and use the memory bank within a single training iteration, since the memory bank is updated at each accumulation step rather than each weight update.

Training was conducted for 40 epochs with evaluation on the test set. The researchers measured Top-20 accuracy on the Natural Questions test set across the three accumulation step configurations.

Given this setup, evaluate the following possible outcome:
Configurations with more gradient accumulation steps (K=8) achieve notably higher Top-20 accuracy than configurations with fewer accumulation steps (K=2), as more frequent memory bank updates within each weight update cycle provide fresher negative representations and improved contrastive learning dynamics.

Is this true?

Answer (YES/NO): NO